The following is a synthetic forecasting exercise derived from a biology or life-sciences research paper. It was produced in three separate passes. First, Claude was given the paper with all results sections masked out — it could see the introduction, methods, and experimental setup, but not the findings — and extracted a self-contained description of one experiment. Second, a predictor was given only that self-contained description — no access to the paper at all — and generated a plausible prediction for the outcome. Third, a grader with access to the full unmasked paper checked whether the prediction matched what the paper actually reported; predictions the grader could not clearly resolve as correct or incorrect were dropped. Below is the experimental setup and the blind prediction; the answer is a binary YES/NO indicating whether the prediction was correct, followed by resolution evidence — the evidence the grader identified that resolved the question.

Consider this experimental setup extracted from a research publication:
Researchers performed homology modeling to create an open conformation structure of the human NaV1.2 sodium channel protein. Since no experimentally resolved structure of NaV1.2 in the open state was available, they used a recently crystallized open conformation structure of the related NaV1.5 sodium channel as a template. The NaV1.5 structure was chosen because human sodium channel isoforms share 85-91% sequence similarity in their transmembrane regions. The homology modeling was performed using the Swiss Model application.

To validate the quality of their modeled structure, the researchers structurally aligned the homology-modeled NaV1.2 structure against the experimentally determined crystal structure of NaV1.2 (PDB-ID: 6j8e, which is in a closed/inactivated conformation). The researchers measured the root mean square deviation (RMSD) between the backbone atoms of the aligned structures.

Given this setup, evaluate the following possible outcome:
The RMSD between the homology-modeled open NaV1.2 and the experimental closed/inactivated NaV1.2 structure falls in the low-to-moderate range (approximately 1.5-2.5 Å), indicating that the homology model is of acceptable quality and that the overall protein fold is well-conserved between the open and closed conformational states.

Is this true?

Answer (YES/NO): NO